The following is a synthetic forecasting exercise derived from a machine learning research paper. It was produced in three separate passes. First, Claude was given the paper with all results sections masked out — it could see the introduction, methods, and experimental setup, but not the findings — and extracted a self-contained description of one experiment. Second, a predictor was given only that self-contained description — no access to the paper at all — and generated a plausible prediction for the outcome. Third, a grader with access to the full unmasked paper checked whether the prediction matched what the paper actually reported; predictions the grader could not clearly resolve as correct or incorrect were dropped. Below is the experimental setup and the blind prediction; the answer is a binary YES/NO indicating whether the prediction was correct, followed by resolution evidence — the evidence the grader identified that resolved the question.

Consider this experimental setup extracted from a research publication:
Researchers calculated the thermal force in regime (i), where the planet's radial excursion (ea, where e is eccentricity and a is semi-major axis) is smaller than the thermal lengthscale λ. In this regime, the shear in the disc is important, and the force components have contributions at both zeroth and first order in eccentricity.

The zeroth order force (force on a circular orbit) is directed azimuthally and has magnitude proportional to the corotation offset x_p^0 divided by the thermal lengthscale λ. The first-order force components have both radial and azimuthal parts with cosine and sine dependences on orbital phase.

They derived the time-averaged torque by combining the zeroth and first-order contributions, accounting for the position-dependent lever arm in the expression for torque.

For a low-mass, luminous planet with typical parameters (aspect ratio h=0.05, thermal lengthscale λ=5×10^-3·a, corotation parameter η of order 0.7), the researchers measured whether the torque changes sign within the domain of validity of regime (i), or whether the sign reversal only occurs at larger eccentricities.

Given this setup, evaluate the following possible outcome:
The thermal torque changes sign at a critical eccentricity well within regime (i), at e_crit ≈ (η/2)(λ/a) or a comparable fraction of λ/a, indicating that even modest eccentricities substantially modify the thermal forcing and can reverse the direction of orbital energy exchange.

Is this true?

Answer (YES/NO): NO